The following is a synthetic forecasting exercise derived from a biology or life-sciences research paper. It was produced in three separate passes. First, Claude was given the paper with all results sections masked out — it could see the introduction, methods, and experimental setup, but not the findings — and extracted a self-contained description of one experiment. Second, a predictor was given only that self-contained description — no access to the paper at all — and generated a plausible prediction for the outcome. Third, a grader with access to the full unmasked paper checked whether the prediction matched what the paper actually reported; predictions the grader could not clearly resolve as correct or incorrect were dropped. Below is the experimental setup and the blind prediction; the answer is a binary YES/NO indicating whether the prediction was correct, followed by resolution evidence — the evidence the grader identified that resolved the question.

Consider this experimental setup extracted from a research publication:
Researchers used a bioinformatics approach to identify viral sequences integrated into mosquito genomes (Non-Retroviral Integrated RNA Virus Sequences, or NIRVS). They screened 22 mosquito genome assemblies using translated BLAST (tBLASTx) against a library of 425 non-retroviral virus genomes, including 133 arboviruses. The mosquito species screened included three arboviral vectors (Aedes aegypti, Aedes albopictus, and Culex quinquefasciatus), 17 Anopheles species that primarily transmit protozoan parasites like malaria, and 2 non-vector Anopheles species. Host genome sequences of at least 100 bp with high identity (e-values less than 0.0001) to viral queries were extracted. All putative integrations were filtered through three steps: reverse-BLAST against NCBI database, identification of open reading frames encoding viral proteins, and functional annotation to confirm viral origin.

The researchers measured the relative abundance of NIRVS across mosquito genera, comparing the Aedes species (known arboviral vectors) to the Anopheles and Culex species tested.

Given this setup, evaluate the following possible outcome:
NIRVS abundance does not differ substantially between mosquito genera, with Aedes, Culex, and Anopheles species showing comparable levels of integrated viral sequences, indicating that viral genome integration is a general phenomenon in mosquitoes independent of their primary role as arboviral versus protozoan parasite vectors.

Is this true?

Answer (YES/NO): NO